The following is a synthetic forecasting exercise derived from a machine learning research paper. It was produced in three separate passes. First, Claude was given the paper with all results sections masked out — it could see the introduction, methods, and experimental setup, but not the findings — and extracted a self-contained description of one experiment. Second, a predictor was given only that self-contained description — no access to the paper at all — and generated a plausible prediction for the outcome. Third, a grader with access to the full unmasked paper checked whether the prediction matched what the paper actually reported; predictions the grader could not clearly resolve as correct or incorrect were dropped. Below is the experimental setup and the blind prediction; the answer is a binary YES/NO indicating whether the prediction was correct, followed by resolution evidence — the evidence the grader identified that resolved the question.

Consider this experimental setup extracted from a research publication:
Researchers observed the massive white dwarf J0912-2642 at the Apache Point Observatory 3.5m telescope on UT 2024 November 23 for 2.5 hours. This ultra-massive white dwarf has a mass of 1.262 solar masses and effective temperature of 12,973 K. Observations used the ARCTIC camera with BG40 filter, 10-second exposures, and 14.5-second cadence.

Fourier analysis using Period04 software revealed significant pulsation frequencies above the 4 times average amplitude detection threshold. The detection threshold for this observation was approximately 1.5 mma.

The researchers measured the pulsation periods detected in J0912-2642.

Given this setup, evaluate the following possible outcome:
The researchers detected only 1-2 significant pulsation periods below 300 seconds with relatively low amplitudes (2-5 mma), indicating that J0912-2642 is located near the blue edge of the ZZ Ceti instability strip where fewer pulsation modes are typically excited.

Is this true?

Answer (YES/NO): NO